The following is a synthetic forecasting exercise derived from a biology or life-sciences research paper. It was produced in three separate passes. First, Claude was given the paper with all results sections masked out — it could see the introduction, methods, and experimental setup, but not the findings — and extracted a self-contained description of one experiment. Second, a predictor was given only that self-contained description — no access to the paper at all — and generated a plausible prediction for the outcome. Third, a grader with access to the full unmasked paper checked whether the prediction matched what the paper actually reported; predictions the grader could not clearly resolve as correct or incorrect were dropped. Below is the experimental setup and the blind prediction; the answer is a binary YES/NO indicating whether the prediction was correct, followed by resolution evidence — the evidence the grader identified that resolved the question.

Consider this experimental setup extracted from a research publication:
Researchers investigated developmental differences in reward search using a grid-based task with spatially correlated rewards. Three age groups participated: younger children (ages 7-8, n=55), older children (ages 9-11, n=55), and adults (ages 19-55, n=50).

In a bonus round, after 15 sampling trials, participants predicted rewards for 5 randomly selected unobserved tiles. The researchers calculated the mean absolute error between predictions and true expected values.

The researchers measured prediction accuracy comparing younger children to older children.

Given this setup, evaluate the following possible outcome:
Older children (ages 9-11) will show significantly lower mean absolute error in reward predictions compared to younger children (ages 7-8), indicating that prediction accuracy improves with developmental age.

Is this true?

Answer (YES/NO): YES